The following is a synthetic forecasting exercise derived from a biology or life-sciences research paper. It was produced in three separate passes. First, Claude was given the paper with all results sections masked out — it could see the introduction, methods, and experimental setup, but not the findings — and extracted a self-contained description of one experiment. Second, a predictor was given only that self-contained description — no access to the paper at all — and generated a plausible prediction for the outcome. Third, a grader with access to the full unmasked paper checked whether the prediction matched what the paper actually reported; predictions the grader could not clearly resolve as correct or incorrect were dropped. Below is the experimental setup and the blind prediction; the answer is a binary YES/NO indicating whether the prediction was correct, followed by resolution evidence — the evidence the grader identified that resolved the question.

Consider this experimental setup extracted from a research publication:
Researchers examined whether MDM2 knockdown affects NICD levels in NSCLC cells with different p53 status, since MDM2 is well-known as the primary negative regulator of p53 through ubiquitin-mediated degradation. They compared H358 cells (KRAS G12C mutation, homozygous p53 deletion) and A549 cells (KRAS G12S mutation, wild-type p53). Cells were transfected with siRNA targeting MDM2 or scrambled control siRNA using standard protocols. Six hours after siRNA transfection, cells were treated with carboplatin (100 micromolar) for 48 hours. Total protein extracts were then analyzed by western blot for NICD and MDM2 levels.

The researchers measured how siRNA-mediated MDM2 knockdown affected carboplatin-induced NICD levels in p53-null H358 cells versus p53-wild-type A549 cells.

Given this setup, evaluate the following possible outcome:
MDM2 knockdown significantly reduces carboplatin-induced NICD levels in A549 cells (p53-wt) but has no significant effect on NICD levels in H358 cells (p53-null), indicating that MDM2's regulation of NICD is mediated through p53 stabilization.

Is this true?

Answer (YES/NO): NO